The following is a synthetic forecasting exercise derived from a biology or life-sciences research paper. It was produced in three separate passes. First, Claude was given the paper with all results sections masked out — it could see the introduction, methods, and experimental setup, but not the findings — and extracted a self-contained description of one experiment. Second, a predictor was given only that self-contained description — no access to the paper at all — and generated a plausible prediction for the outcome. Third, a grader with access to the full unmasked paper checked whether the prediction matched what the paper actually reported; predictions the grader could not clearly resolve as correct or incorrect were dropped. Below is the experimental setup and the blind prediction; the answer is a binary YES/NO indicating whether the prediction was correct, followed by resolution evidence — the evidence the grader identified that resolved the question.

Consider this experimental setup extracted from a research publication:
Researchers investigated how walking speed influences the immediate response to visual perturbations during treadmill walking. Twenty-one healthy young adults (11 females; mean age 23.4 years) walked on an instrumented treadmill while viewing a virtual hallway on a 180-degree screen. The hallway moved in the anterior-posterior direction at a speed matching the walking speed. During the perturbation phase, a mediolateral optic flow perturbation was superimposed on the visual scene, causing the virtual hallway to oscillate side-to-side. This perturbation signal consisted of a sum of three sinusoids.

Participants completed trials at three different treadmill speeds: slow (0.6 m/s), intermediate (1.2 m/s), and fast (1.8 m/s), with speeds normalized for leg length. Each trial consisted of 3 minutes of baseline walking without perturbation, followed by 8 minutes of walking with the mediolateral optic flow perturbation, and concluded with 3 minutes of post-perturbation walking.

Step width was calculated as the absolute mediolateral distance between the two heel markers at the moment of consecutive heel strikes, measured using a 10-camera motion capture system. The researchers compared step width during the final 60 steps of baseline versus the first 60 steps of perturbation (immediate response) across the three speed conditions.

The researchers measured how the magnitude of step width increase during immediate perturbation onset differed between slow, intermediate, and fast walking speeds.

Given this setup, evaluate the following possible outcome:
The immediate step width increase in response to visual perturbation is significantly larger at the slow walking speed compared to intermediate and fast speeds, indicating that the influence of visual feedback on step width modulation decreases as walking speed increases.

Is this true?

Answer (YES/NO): NO